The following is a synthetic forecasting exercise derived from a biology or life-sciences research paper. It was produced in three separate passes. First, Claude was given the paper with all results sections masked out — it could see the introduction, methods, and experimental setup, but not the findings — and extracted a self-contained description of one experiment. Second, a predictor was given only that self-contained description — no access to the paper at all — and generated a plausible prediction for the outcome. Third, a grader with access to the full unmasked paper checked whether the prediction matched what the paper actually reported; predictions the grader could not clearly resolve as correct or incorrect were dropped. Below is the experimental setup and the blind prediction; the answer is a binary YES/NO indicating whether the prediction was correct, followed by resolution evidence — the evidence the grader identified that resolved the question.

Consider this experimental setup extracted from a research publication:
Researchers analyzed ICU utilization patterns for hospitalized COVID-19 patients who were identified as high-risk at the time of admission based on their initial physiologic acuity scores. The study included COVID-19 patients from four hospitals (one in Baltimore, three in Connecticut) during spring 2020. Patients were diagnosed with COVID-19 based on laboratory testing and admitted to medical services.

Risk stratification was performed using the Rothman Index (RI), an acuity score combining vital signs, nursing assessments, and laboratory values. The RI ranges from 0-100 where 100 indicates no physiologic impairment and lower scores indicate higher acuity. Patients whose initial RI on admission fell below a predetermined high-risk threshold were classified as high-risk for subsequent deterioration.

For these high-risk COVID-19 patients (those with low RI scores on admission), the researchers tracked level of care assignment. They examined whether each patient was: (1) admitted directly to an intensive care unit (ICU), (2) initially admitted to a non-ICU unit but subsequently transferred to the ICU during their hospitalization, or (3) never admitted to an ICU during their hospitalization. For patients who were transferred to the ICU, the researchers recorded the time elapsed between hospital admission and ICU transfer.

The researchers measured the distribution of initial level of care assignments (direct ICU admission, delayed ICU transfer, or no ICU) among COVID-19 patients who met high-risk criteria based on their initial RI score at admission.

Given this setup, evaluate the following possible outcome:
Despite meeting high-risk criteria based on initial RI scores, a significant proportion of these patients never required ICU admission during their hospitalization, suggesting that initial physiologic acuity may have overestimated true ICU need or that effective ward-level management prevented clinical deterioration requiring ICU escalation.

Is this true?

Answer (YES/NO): NO